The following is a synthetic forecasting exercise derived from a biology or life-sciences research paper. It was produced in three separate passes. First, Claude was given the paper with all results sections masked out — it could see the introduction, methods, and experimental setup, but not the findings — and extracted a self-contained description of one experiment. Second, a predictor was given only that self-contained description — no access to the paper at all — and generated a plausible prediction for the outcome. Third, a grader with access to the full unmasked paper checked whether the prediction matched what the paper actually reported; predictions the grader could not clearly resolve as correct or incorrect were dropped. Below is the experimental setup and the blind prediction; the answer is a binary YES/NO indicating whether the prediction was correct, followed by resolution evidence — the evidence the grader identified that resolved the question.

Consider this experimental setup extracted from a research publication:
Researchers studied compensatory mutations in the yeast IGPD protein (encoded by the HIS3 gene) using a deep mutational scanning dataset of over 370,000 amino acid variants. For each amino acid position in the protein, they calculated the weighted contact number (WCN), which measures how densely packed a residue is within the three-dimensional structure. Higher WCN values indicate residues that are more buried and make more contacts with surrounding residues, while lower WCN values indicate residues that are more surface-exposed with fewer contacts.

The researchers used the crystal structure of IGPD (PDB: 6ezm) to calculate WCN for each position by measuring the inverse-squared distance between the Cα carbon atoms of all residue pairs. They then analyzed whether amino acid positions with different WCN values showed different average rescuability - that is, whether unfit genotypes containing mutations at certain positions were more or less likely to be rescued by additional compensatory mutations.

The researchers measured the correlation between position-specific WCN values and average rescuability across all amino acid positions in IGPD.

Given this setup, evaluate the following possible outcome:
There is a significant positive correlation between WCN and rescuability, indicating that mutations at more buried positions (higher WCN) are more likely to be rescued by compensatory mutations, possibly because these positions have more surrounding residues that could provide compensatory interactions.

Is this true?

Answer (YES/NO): NO